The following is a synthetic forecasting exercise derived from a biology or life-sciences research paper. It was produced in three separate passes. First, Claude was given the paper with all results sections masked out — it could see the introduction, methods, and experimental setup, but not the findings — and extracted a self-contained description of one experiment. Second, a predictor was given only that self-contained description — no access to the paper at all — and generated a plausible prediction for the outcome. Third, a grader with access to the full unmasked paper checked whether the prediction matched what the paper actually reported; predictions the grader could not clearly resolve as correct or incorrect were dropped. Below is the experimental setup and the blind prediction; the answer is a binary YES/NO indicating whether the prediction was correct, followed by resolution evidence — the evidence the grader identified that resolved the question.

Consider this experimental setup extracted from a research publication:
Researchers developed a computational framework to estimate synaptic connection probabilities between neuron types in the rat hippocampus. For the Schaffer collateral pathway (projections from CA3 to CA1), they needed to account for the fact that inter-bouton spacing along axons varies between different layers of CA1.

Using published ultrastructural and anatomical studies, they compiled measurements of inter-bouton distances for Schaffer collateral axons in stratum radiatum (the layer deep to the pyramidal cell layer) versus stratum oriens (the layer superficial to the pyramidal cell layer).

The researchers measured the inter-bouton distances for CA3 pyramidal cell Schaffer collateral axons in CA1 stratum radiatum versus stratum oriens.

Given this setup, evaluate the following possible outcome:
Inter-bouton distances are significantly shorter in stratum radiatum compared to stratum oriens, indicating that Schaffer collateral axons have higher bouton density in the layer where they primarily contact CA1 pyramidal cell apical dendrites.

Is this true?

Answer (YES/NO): YES